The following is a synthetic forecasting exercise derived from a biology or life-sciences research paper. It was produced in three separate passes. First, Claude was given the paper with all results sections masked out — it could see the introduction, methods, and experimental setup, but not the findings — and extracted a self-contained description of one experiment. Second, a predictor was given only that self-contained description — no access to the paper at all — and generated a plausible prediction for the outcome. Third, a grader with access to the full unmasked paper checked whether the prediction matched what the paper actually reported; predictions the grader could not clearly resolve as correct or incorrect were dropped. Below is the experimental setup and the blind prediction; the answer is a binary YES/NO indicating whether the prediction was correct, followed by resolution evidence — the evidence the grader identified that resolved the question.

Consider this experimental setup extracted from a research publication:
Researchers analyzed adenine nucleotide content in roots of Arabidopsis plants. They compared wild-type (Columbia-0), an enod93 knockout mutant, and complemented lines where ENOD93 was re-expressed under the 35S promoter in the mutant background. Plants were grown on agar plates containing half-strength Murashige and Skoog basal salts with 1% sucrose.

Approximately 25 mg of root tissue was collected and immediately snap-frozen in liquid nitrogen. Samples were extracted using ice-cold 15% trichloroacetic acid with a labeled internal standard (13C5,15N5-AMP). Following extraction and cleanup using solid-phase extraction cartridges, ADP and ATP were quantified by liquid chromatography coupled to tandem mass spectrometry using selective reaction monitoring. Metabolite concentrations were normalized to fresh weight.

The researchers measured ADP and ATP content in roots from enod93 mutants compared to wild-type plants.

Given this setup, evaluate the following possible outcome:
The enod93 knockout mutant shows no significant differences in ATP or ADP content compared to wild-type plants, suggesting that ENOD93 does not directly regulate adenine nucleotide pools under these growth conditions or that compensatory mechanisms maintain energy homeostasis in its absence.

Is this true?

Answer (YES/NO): NO